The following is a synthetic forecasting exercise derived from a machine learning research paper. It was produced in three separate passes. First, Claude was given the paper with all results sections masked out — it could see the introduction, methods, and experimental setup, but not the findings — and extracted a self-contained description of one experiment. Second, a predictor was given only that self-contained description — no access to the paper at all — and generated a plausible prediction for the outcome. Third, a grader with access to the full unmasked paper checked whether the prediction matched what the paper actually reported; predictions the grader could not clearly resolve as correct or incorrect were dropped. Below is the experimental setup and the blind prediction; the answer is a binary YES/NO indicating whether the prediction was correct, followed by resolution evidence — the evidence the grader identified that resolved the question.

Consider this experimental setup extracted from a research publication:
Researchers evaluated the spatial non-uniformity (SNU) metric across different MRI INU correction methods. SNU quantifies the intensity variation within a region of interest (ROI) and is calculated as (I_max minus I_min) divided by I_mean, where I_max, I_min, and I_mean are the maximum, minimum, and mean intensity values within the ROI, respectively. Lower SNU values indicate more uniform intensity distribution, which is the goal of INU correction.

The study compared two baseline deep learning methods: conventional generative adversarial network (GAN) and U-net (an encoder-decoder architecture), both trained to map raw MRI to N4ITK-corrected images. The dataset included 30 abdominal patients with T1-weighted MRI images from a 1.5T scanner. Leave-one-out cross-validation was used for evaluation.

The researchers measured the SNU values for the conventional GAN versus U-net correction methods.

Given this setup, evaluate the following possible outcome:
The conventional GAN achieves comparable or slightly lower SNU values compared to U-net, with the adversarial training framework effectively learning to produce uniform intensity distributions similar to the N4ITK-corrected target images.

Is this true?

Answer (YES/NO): NO